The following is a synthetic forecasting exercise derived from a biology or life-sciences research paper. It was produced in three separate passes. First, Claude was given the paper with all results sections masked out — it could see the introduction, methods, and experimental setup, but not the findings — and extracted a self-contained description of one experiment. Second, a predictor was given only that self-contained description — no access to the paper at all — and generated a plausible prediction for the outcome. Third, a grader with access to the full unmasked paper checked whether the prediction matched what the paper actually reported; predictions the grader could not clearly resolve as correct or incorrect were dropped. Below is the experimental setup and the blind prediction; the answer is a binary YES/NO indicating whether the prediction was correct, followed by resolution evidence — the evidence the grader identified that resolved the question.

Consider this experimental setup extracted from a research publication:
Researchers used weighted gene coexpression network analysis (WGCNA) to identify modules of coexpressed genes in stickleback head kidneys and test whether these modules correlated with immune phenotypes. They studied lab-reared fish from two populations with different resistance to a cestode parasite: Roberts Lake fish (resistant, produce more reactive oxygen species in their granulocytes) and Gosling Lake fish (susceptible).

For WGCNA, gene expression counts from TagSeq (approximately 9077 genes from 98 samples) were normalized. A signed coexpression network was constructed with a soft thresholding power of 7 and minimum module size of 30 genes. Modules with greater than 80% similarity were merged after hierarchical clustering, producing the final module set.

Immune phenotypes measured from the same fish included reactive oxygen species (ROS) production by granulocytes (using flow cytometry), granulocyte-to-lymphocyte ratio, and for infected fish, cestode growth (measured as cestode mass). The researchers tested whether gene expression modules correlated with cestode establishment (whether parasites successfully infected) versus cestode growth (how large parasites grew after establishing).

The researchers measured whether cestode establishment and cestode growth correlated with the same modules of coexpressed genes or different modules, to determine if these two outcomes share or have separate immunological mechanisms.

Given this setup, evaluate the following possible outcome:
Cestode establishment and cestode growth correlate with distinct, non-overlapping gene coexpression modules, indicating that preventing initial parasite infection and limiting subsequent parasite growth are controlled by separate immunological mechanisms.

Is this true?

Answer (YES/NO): YES